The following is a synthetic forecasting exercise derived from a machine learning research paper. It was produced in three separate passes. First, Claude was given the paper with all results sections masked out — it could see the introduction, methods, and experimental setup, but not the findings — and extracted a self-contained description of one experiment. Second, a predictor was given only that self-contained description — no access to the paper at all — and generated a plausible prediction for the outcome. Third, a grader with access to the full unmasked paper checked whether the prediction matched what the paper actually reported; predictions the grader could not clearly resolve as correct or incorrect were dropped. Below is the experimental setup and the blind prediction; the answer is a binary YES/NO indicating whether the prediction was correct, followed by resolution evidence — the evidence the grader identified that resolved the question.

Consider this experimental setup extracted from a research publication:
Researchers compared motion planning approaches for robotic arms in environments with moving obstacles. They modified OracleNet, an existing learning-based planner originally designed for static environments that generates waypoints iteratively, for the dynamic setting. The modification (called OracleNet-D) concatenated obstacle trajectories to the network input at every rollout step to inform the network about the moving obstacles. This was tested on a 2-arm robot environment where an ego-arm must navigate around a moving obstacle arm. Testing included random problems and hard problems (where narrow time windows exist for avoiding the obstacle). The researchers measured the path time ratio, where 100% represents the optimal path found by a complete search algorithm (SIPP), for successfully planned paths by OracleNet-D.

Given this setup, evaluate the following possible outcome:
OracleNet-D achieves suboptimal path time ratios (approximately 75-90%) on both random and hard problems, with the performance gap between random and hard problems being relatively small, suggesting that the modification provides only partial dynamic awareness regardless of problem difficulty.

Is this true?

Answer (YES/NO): NO